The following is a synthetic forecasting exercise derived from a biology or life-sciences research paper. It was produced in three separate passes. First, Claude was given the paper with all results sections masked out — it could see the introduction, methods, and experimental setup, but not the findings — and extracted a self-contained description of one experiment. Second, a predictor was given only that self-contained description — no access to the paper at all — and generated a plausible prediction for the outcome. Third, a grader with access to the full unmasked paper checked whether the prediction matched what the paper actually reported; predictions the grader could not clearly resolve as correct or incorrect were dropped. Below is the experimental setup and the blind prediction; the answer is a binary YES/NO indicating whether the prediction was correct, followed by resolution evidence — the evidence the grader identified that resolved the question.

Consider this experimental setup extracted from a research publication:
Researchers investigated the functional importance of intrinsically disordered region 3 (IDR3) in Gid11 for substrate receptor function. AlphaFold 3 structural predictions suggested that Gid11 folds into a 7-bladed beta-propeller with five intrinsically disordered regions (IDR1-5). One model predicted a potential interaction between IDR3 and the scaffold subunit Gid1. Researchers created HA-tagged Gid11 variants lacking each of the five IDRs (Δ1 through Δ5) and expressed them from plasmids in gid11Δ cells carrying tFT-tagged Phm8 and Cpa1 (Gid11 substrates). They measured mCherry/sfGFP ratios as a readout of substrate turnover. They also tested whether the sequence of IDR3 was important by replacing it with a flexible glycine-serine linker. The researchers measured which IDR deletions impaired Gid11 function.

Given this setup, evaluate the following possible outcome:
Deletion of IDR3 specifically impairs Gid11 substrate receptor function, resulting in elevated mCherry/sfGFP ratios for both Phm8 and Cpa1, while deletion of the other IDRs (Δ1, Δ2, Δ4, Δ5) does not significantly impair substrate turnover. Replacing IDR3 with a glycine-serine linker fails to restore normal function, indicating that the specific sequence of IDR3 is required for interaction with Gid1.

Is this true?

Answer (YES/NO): NO